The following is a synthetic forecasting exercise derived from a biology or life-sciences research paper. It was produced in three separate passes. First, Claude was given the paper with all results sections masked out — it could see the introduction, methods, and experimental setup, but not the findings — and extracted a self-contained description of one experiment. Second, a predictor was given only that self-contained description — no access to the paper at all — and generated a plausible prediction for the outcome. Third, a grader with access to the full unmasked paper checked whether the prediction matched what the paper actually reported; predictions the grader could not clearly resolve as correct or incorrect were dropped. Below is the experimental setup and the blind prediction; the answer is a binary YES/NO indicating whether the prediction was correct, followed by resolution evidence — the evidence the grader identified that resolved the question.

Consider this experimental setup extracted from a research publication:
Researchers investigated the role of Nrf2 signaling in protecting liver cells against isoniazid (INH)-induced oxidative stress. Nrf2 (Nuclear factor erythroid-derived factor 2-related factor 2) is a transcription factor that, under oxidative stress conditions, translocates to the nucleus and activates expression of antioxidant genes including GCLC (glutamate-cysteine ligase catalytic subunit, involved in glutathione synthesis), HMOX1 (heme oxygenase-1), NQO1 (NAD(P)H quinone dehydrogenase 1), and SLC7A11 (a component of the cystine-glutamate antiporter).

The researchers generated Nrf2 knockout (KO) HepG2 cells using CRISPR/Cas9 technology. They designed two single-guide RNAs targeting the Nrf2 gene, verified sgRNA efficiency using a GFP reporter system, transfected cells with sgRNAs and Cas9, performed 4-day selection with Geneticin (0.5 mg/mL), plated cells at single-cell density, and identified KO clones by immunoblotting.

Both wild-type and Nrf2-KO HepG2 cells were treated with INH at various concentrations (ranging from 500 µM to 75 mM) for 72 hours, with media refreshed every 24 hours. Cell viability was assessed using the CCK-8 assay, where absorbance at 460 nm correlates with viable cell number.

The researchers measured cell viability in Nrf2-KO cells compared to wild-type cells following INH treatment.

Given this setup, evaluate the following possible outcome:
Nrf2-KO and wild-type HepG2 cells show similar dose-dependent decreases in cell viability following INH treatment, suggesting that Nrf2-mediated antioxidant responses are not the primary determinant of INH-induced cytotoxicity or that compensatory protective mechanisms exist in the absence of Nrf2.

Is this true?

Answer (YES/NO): NO